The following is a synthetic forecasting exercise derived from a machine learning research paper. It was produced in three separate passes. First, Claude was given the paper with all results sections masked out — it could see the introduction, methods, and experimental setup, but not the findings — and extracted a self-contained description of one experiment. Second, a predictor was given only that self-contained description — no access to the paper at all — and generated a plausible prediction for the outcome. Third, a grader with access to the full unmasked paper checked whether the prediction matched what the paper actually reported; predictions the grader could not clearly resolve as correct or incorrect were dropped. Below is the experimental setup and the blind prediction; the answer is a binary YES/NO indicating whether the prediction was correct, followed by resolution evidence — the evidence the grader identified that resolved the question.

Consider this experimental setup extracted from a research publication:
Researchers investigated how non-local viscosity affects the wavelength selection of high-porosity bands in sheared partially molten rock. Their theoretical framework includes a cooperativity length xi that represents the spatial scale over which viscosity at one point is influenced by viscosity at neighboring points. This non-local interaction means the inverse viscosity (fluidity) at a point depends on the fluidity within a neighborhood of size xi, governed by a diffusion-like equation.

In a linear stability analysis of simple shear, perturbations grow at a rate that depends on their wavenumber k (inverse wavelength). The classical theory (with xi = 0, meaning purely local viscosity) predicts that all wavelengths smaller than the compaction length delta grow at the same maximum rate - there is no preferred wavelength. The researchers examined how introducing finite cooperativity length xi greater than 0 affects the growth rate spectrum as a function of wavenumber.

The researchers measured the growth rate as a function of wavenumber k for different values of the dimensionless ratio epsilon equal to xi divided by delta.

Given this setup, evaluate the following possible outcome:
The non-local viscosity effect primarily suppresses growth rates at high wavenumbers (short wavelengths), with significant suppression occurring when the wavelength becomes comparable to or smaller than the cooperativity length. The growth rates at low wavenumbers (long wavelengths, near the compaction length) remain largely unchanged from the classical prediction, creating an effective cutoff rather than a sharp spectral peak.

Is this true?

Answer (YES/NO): NO